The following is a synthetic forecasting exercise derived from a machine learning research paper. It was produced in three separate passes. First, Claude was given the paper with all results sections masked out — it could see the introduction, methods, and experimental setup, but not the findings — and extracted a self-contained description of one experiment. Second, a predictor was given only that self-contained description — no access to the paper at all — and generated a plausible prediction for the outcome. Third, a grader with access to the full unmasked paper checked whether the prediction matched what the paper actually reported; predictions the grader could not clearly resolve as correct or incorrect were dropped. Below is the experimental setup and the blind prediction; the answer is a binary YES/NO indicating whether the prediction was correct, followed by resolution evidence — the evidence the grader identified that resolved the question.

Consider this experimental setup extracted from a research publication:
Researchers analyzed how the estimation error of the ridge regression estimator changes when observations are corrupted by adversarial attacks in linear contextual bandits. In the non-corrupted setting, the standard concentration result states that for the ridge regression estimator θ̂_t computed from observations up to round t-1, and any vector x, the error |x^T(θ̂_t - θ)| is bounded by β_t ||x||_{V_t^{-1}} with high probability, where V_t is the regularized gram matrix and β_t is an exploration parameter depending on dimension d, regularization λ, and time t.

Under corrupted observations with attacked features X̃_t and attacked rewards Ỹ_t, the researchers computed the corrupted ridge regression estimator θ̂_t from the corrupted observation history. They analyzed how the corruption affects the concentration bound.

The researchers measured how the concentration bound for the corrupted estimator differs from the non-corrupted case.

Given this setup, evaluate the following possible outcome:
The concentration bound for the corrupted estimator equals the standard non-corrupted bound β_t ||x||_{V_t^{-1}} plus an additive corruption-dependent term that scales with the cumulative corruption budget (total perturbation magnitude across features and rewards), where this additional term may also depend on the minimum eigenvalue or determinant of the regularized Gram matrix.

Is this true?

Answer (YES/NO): NO